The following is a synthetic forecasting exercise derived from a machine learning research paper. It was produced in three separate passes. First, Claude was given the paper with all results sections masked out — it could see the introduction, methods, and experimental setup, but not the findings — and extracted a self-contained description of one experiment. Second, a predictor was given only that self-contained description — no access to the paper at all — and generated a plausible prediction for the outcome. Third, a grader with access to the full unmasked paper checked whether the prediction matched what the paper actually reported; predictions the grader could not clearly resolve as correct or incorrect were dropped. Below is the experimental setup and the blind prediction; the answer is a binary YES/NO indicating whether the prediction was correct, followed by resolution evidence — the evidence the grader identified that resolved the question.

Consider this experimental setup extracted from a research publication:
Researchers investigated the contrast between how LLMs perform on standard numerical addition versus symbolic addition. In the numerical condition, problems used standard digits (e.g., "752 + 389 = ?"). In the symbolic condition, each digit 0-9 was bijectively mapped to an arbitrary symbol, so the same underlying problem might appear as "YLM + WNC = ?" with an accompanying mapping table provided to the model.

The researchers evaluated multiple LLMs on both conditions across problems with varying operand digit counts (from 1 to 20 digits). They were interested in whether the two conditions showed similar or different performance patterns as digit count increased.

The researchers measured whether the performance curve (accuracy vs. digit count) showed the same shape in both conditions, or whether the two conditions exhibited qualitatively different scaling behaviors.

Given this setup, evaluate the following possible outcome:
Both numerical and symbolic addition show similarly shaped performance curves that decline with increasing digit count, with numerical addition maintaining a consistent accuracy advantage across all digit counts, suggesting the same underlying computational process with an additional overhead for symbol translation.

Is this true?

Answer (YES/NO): NO